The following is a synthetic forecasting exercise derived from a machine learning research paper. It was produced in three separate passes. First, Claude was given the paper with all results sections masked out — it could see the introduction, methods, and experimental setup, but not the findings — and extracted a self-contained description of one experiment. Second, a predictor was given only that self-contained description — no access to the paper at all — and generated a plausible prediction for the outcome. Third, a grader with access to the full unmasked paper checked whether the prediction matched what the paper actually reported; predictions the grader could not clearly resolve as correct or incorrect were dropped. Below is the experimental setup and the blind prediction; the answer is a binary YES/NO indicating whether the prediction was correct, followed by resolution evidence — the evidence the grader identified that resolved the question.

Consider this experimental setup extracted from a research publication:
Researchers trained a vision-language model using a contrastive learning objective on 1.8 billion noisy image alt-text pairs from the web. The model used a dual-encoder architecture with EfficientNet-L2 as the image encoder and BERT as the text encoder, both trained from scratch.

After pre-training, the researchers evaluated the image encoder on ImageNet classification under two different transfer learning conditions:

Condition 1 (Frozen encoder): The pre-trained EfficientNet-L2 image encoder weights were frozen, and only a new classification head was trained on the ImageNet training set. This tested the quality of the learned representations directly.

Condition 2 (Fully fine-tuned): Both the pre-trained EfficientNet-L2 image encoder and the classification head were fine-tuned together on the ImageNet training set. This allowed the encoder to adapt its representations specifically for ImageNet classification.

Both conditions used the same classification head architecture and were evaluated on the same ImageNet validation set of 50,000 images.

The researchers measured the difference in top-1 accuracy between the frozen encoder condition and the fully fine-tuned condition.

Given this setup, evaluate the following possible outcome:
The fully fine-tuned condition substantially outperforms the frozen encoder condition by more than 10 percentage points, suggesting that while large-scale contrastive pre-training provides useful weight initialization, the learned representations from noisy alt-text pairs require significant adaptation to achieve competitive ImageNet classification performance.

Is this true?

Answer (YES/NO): NO